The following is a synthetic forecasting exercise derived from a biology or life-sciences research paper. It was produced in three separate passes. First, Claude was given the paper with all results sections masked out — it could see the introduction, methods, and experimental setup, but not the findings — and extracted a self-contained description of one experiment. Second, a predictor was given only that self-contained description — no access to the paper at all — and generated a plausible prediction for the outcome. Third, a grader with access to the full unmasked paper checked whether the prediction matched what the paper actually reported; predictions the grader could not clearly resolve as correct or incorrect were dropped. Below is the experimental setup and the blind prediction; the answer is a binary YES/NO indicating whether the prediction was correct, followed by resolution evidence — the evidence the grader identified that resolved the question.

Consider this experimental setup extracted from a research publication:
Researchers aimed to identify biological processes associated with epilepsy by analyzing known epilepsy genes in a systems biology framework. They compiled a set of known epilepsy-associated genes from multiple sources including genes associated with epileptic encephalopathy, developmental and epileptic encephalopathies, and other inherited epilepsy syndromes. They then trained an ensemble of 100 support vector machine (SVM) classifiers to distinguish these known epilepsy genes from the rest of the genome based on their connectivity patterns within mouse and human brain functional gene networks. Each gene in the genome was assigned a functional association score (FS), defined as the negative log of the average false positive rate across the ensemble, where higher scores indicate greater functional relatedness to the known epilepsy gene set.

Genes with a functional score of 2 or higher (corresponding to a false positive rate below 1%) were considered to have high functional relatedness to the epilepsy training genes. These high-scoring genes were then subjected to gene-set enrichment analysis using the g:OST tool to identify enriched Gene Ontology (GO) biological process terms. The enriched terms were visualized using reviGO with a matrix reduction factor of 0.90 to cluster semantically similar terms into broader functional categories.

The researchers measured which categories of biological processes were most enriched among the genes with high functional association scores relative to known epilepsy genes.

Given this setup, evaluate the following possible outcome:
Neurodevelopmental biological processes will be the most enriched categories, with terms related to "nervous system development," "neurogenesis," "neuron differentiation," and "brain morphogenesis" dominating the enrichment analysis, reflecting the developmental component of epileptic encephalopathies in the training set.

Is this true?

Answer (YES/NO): NO